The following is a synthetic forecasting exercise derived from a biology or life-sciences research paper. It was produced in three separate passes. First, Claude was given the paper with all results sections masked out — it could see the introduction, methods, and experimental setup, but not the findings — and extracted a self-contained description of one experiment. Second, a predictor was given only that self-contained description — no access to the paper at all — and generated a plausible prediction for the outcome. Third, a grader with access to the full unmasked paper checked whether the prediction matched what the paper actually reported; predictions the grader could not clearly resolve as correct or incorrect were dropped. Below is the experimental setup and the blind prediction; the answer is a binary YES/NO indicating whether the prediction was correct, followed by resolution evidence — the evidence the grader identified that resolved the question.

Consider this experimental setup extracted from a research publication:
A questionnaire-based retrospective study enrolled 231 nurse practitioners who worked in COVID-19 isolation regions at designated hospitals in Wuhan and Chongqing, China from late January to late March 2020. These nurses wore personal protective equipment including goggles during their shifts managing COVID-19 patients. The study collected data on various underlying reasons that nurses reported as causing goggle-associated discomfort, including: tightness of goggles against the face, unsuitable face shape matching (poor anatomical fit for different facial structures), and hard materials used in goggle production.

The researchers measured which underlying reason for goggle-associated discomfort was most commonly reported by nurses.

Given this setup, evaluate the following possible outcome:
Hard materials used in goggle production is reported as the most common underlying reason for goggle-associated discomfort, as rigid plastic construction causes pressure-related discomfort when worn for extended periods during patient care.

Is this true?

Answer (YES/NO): NO